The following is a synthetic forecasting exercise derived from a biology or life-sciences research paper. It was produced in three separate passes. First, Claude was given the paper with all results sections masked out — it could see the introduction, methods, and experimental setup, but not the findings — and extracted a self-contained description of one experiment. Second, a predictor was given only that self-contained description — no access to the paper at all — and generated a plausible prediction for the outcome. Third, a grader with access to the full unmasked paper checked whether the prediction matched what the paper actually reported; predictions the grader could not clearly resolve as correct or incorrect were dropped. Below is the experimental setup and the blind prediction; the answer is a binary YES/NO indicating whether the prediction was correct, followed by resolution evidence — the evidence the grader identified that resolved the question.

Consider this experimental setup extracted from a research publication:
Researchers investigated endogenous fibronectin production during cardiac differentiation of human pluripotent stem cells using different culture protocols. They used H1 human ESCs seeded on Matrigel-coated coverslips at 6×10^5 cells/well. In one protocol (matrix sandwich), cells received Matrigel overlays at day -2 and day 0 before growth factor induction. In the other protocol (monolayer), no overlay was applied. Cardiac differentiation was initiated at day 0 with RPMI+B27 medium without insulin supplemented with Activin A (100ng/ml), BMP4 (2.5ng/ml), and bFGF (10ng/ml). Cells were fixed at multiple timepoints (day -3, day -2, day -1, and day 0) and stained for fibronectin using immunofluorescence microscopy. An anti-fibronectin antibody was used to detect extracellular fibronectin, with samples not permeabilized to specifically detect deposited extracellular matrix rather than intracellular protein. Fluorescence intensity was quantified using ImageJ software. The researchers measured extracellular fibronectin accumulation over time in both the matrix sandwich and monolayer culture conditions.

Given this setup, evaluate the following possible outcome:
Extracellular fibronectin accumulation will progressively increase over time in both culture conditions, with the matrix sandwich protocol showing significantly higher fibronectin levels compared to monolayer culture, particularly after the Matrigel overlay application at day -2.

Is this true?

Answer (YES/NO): NO